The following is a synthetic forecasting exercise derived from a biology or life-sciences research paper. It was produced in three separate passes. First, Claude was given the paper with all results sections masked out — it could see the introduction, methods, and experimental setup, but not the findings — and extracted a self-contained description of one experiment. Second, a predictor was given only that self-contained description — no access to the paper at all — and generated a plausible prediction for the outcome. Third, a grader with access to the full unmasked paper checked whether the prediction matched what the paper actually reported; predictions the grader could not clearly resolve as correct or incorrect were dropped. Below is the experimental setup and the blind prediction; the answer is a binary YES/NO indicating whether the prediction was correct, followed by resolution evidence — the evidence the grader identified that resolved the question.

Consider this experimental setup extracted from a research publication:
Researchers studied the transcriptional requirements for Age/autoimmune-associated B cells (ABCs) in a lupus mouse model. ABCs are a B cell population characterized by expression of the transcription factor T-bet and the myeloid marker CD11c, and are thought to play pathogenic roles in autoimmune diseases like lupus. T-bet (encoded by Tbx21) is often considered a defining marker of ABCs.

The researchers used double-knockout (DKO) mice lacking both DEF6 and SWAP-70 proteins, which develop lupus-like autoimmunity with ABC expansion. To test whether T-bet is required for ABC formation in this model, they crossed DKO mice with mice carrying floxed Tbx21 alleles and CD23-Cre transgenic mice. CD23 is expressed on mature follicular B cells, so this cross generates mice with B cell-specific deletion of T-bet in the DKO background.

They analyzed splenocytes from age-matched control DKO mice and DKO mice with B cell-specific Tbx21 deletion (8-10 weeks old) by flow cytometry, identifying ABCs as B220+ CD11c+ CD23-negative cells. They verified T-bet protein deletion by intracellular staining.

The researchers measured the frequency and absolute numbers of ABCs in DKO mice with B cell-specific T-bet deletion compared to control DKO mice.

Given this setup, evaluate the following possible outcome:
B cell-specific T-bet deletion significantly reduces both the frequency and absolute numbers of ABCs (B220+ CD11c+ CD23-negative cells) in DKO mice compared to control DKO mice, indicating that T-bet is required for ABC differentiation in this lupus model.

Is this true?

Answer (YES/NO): NO